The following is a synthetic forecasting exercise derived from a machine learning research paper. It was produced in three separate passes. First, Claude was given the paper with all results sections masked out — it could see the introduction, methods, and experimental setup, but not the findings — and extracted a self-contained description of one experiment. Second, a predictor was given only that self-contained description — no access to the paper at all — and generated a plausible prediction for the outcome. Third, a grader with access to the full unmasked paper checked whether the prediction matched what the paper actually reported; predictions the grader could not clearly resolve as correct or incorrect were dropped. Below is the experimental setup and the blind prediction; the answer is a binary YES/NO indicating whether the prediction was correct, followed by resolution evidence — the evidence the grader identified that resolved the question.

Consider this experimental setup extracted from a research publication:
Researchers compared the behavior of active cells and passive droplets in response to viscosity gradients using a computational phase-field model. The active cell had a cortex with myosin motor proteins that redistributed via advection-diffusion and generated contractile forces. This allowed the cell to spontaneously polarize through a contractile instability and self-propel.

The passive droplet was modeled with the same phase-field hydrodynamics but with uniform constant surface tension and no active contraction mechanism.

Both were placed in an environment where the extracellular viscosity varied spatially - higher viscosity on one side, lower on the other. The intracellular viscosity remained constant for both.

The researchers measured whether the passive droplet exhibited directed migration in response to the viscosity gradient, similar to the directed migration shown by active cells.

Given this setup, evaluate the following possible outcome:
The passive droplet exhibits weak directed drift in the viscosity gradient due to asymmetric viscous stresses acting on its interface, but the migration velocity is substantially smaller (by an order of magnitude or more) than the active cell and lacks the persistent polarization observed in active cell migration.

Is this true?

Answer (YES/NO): NO